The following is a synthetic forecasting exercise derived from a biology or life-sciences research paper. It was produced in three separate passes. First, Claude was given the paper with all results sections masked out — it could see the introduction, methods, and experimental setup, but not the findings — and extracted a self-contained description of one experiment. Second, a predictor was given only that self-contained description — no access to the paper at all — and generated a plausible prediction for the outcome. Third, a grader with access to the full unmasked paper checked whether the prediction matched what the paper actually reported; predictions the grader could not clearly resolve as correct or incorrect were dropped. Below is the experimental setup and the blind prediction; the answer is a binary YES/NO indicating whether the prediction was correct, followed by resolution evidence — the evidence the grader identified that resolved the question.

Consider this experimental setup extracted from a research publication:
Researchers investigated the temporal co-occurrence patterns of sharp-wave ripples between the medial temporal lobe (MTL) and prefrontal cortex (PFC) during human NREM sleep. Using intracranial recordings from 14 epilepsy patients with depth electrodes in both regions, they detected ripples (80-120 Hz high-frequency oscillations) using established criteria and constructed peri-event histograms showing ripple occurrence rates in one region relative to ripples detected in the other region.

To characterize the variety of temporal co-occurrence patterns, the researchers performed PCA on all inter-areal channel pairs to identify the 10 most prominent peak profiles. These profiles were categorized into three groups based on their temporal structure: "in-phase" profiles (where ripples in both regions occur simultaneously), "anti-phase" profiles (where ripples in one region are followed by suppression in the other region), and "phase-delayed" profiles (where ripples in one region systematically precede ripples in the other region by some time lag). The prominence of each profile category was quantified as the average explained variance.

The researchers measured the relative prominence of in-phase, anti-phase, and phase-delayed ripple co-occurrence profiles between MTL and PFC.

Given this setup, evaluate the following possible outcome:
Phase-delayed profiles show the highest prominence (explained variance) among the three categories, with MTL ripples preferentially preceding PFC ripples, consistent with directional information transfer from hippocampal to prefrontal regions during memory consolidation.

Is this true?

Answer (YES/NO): NO